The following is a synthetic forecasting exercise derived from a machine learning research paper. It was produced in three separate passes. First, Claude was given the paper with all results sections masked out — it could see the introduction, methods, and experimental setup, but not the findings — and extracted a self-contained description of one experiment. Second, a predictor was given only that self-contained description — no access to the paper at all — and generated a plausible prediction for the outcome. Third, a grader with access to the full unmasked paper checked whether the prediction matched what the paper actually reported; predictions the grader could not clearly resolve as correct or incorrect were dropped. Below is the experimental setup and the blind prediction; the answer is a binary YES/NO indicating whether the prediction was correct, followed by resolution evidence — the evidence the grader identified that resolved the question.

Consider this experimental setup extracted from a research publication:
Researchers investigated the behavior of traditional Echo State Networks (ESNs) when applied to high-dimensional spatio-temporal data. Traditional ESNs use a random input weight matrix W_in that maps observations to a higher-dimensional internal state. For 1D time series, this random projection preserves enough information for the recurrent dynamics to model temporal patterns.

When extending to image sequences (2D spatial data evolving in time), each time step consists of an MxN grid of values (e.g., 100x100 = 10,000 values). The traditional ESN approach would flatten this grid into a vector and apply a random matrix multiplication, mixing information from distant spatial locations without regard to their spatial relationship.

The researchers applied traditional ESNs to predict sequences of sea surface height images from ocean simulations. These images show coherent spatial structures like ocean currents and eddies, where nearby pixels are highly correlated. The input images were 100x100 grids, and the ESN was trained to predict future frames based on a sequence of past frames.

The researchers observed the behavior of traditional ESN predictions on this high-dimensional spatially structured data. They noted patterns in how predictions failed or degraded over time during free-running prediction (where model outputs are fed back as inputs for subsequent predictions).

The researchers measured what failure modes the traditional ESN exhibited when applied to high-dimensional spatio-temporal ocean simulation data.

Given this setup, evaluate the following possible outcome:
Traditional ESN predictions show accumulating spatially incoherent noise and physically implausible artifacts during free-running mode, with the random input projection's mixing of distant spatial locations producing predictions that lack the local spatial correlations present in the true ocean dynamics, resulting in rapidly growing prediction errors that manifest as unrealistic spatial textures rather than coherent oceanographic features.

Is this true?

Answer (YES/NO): NO